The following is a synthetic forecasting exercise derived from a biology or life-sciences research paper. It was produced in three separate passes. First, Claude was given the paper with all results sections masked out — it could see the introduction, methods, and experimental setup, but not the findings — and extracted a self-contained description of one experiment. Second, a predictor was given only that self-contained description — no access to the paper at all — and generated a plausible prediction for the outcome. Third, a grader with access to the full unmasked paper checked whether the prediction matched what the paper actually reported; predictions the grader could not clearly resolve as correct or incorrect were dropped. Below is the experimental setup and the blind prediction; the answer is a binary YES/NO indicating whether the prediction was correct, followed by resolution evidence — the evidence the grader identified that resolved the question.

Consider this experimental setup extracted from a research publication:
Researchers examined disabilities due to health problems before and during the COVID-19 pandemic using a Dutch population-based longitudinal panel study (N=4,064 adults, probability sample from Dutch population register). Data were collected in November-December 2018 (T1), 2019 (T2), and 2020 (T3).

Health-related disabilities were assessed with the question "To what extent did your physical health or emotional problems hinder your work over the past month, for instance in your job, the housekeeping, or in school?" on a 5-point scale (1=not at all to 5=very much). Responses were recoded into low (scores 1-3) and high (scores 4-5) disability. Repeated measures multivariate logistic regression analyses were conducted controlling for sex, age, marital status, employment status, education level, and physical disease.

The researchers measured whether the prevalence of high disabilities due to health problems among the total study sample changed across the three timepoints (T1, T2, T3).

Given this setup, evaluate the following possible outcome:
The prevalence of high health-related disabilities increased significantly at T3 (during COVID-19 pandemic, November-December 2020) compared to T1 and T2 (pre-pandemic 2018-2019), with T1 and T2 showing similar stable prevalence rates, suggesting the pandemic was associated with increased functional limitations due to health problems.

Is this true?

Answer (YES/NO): NO